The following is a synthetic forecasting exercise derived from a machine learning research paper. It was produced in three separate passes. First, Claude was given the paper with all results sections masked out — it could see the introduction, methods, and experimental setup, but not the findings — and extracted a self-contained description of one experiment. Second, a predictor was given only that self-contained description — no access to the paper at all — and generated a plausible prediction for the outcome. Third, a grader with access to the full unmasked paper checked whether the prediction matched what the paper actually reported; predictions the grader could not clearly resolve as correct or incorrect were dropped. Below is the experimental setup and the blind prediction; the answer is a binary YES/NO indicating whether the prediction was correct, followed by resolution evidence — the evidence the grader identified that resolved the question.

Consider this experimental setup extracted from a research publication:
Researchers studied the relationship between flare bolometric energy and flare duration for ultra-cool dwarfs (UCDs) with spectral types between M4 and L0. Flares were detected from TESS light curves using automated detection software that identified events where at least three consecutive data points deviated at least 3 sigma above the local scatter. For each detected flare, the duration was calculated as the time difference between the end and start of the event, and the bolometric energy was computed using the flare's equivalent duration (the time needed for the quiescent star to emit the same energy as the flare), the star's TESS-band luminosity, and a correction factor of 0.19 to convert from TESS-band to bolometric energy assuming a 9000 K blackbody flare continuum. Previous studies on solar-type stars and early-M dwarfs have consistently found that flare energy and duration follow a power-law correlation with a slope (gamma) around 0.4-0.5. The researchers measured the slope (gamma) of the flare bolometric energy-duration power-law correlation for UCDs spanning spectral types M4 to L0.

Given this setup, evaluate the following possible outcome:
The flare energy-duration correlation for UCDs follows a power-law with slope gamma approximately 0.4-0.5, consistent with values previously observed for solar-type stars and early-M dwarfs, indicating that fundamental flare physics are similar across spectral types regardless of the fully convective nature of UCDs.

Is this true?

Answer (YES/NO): YES